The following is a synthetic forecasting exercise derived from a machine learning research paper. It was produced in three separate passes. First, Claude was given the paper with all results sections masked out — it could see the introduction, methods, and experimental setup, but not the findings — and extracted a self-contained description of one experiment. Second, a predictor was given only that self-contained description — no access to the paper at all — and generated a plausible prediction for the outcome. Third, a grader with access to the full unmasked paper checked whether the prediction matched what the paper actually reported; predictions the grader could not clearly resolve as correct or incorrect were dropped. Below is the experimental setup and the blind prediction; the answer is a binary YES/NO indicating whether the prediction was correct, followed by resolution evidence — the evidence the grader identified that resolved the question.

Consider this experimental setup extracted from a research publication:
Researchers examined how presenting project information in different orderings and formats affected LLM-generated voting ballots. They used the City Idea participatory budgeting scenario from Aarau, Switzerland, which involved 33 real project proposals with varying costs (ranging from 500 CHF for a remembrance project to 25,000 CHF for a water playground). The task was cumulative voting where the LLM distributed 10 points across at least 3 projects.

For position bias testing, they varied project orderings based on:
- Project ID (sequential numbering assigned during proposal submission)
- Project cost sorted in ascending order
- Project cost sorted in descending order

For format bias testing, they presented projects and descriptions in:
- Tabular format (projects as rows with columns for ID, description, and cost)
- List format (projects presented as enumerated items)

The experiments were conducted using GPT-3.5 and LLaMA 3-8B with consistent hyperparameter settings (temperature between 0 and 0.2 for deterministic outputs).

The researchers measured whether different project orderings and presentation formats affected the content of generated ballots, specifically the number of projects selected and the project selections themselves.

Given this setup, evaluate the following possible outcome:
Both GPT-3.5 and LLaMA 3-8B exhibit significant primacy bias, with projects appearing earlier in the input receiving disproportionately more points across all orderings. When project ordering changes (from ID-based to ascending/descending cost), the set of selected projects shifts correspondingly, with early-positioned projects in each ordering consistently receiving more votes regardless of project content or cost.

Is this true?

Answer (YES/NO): NO